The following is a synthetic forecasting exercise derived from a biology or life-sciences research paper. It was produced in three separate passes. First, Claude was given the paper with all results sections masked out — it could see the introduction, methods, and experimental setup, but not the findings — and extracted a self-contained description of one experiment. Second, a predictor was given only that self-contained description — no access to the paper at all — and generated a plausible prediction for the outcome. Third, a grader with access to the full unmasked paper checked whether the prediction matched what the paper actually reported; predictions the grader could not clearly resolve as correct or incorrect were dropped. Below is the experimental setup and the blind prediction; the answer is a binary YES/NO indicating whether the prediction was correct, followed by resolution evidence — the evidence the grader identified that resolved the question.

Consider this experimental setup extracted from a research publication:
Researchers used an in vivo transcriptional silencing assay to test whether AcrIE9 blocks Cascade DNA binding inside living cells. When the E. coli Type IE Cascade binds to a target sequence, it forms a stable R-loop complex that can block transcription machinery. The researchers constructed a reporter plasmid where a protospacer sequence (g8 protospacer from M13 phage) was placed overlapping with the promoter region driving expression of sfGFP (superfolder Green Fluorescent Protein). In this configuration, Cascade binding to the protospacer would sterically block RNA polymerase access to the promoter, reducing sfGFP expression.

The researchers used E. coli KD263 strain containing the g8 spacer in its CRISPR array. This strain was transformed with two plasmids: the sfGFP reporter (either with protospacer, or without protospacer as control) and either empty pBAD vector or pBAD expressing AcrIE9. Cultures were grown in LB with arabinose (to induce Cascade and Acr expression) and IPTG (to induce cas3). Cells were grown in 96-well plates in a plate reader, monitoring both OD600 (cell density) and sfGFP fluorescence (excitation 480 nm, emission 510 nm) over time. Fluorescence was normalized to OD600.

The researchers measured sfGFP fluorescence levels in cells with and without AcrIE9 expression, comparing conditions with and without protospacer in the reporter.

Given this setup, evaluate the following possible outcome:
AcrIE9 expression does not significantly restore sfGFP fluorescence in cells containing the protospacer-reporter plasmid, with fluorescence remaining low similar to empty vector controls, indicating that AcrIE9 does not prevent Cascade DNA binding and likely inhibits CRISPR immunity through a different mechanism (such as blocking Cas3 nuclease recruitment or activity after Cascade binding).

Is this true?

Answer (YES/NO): NO